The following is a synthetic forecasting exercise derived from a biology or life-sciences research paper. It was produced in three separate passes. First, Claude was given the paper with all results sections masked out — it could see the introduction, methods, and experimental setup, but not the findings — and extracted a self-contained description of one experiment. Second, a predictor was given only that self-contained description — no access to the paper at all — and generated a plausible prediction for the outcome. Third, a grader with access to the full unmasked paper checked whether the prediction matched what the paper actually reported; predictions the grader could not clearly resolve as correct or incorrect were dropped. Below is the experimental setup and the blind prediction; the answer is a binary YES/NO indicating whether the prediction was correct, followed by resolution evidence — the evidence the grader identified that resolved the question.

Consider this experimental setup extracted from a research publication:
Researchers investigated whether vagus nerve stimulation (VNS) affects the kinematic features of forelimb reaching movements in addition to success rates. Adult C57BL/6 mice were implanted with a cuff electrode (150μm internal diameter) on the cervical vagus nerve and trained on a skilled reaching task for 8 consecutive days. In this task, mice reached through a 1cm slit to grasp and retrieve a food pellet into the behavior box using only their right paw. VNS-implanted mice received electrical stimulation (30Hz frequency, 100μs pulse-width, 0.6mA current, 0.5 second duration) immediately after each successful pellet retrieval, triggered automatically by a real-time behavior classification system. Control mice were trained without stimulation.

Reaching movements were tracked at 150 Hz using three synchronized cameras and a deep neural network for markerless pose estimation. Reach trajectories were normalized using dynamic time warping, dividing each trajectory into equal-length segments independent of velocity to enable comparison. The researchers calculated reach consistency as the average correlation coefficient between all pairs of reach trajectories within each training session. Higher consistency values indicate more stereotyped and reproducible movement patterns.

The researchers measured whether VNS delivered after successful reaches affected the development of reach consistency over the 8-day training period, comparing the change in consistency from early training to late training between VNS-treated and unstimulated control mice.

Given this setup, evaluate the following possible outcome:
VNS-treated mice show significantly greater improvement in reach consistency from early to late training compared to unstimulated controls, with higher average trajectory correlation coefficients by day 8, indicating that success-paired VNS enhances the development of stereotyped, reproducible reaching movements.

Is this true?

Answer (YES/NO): YES